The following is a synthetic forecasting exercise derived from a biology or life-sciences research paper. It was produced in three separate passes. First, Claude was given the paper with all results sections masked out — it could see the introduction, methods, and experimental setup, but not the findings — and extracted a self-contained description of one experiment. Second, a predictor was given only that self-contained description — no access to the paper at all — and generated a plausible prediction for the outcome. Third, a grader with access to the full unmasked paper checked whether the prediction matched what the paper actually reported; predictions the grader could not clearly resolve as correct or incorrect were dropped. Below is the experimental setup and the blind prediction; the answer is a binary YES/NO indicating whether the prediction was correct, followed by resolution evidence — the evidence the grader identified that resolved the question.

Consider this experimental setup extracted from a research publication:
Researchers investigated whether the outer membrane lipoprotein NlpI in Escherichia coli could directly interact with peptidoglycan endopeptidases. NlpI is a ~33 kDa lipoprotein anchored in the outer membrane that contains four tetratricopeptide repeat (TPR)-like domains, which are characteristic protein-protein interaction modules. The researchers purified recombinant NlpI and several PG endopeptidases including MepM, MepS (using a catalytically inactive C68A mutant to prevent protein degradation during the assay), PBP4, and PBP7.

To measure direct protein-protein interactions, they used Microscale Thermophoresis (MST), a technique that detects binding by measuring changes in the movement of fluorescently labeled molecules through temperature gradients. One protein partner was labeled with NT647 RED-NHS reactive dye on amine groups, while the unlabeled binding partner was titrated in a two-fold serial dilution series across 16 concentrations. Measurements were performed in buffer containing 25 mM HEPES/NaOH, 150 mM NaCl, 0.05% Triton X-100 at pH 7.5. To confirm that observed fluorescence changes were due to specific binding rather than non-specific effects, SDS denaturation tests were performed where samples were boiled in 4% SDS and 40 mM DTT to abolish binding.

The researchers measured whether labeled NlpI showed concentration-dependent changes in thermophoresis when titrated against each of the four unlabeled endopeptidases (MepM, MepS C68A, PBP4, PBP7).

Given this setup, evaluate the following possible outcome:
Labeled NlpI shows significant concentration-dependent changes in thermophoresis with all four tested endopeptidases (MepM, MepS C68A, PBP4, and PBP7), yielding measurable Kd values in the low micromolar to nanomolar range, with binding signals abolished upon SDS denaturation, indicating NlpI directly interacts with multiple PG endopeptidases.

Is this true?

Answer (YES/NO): YES